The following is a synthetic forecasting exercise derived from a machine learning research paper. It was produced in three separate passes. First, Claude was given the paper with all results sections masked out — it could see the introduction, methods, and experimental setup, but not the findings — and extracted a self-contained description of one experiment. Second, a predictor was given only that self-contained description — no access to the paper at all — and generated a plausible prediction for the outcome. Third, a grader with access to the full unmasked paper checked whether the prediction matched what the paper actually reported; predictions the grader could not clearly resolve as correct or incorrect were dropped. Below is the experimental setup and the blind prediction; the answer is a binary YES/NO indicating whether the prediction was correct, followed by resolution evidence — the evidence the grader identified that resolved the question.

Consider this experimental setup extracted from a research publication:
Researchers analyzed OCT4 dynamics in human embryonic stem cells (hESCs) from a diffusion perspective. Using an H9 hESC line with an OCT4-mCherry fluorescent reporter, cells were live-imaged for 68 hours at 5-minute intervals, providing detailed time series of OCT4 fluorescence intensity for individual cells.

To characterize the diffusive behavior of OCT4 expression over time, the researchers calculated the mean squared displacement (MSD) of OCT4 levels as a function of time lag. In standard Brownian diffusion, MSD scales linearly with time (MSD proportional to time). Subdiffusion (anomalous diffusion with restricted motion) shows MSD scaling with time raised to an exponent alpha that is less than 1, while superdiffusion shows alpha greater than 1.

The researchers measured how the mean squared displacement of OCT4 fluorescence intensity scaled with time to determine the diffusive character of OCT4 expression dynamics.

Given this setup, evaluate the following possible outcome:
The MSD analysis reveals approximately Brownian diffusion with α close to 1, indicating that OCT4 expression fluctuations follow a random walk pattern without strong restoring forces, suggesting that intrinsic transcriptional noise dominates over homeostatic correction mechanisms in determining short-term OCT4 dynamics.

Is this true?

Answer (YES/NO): NO